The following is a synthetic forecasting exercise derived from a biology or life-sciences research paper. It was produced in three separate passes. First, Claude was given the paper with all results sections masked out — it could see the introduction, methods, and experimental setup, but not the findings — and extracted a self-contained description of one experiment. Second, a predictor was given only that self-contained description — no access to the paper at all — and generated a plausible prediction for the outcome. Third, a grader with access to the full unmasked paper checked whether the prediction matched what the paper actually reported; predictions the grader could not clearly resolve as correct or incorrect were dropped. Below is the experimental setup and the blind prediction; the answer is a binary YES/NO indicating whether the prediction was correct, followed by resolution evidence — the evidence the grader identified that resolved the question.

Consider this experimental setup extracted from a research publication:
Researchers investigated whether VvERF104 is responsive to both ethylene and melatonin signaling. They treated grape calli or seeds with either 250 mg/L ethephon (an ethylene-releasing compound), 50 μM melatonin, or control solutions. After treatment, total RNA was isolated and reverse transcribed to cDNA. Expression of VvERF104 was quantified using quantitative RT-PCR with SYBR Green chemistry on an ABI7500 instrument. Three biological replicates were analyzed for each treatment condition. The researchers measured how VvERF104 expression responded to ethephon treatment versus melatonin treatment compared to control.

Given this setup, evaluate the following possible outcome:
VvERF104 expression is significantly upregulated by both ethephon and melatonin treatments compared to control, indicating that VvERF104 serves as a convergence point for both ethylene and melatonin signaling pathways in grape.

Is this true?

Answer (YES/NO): YES